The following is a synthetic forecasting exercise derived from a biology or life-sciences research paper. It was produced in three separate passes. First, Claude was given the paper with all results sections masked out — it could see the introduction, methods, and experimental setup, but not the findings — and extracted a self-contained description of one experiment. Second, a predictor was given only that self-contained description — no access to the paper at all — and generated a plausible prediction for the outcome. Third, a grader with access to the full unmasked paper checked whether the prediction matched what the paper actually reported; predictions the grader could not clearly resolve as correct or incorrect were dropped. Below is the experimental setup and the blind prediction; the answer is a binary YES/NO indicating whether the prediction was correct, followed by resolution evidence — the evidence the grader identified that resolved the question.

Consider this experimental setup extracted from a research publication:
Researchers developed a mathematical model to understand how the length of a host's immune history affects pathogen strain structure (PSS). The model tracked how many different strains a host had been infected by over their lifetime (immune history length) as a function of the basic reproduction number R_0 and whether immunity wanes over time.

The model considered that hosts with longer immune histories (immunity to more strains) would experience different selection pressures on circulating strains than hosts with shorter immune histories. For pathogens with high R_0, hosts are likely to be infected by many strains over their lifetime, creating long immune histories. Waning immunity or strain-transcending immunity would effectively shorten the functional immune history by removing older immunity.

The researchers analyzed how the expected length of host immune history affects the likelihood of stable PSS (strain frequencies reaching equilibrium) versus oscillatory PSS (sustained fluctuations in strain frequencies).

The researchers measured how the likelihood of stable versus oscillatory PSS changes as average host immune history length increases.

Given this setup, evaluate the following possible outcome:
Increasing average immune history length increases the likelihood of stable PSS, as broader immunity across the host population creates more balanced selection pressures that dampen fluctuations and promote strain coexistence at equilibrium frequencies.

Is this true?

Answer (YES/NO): NO